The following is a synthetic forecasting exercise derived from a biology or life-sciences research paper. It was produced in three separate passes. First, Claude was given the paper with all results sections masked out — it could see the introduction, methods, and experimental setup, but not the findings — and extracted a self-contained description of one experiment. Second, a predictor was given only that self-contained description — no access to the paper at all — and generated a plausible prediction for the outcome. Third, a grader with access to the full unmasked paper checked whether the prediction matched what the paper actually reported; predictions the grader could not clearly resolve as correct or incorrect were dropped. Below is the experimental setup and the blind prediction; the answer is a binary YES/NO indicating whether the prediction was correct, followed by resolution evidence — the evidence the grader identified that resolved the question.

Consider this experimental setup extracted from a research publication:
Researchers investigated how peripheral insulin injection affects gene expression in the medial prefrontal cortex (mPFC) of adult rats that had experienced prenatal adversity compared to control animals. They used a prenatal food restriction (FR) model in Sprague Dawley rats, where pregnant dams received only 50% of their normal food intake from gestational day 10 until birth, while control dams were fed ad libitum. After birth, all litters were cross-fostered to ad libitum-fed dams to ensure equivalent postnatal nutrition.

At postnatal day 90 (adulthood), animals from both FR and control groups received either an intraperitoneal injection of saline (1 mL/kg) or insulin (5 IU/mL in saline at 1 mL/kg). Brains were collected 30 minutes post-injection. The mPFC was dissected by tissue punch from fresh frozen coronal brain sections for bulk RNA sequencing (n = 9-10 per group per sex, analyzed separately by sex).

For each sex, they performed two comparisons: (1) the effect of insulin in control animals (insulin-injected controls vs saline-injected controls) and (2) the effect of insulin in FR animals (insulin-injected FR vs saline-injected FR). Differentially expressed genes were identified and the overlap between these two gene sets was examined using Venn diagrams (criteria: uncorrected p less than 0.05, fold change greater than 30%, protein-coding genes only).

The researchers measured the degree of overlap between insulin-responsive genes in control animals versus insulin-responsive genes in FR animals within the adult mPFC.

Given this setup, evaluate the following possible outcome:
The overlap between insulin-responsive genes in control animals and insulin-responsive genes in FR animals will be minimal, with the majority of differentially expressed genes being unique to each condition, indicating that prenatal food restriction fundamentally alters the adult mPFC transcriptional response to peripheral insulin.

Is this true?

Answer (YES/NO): YES